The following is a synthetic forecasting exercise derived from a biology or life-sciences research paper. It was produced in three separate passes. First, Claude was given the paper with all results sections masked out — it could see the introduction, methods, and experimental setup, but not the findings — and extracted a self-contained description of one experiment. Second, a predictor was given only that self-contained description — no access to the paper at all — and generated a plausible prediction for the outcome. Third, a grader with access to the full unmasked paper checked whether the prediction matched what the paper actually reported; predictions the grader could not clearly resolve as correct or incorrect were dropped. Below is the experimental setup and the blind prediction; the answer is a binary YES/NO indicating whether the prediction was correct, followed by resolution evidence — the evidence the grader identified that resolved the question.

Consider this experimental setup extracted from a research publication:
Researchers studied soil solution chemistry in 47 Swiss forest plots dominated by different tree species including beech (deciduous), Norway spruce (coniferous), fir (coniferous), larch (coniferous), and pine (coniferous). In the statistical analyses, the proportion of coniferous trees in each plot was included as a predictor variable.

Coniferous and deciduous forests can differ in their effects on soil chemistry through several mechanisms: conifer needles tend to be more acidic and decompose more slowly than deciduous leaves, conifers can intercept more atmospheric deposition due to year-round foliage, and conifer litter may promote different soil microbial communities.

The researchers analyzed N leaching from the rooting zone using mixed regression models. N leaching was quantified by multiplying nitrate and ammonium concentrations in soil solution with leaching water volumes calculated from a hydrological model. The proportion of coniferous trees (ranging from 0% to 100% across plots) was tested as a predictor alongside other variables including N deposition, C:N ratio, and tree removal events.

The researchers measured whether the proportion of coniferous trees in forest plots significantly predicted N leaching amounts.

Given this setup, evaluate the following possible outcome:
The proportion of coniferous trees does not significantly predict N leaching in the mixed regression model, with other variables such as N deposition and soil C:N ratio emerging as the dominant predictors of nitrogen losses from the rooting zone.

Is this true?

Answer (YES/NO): NO